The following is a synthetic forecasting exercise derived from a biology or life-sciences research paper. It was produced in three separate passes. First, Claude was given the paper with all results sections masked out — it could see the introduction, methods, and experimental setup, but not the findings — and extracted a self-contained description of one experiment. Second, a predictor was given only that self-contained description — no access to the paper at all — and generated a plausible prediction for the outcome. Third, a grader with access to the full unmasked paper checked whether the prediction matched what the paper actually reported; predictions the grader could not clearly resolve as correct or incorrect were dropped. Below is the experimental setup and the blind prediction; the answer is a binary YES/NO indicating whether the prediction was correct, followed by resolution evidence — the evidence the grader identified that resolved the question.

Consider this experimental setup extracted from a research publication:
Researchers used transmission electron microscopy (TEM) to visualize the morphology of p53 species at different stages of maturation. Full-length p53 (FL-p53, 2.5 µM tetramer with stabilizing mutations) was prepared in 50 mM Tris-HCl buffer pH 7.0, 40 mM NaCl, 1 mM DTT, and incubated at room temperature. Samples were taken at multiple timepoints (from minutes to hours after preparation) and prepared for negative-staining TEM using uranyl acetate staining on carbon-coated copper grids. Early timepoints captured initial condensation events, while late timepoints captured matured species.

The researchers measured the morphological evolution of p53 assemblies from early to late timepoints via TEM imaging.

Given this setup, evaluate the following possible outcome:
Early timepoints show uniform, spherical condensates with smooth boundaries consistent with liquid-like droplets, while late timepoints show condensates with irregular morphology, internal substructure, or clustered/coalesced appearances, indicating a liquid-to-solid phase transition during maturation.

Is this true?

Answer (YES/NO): NO